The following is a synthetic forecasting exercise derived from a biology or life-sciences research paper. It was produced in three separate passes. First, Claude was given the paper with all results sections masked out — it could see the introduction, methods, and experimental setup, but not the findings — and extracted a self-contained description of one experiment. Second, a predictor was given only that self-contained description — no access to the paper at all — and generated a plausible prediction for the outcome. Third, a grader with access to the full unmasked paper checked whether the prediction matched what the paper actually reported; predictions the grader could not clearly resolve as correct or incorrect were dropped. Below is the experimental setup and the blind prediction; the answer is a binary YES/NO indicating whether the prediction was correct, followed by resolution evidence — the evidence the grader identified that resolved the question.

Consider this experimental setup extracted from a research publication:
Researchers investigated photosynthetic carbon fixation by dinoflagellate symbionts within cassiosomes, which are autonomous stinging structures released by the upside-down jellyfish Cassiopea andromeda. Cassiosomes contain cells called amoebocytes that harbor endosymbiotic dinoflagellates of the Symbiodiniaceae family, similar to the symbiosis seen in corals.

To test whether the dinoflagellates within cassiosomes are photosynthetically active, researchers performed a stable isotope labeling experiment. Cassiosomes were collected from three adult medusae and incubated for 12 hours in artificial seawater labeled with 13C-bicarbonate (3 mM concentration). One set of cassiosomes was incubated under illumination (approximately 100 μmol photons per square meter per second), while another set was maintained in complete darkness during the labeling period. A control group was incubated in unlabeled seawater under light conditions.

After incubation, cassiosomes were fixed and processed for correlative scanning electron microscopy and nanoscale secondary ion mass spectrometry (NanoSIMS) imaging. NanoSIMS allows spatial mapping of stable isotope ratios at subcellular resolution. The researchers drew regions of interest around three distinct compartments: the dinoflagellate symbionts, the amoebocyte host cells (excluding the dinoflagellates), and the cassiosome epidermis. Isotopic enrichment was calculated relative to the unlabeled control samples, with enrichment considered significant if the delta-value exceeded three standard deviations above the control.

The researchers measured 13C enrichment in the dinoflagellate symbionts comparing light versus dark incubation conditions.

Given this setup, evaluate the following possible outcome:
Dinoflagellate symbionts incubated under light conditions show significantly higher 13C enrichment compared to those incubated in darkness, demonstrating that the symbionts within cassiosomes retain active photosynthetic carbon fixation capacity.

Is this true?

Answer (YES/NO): YES